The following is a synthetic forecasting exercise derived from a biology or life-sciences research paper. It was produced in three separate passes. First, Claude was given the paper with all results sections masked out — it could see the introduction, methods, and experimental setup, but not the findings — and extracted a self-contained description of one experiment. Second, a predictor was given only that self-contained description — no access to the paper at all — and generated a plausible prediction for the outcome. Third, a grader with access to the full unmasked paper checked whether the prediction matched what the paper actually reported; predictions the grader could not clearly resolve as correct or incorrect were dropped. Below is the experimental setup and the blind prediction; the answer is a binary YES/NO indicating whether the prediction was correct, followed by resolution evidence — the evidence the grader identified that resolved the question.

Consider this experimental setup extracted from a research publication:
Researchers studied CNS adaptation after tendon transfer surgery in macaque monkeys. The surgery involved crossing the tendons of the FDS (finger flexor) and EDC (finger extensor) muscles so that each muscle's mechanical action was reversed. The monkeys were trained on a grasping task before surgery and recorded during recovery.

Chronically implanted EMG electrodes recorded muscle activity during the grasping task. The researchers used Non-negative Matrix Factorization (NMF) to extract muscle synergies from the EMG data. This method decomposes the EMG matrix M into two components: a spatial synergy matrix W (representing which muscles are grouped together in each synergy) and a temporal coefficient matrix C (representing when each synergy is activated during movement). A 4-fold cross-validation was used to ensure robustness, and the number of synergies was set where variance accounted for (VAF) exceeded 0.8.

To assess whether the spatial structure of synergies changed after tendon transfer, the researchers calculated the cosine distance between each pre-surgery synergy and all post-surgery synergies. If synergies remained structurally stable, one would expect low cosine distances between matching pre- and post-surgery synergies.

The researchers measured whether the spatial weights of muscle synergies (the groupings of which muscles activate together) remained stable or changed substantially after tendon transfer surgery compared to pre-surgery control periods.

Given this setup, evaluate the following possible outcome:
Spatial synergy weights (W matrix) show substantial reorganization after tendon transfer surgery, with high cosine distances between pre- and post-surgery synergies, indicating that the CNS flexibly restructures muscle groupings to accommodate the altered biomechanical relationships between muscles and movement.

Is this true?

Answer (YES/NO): NO